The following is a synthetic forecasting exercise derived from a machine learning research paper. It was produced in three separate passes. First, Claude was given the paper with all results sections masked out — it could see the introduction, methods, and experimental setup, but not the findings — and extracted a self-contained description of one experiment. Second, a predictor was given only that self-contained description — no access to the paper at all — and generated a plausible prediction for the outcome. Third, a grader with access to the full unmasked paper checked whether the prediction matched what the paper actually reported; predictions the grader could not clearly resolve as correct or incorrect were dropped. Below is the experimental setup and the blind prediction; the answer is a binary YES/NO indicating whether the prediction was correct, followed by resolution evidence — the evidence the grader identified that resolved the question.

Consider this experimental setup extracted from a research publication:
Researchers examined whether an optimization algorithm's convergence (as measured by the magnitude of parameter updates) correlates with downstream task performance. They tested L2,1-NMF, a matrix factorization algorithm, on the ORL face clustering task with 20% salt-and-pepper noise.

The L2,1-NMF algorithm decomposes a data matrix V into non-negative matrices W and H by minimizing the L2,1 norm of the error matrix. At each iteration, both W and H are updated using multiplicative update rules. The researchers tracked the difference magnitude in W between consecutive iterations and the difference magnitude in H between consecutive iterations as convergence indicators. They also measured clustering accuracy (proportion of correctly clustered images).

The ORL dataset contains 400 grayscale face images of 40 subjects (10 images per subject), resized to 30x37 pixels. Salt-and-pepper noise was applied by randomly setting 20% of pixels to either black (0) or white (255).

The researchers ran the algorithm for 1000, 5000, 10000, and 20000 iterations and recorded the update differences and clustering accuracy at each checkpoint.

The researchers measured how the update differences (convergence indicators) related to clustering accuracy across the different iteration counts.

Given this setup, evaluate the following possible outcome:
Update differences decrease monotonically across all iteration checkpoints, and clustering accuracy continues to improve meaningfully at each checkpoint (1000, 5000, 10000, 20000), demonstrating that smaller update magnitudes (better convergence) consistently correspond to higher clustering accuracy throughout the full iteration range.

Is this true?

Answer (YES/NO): NO